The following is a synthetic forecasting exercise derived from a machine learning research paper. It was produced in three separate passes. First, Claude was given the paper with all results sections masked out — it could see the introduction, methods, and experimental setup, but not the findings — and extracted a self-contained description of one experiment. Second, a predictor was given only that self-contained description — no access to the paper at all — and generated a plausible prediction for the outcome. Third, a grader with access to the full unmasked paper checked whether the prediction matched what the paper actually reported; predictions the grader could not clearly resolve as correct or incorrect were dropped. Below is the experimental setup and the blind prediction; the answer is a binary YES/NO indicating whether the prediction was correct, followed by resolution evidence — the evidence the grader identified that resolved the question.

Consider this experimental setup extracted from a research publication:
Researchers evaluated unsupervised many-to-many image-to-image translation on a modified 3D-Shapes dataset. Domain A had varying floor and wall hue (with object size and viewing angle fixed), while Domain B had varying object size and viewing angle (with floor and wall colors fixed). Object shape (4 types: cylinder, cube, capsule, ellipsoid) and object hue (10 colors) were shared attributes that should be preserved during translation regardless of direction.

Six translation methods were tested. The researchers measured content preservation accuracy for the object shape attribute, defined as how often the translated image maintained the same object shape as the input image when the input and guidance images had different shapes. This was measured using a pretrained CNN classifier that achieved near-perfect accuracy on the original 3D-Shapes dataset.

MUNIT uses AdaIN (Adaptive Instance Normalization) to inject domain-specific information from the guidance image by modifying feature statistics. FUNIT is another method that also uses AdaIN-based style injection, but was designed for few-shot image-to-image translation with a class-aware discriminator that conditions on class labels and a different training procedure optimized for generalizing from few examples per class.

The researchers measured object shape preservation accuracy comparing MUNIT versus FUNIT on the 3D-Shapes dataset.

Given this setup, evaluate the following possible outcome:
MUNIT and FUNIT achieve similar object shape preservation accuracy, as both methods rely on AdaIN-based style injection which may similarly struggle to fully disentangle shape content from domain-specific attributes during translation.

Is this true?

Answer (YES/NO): NO